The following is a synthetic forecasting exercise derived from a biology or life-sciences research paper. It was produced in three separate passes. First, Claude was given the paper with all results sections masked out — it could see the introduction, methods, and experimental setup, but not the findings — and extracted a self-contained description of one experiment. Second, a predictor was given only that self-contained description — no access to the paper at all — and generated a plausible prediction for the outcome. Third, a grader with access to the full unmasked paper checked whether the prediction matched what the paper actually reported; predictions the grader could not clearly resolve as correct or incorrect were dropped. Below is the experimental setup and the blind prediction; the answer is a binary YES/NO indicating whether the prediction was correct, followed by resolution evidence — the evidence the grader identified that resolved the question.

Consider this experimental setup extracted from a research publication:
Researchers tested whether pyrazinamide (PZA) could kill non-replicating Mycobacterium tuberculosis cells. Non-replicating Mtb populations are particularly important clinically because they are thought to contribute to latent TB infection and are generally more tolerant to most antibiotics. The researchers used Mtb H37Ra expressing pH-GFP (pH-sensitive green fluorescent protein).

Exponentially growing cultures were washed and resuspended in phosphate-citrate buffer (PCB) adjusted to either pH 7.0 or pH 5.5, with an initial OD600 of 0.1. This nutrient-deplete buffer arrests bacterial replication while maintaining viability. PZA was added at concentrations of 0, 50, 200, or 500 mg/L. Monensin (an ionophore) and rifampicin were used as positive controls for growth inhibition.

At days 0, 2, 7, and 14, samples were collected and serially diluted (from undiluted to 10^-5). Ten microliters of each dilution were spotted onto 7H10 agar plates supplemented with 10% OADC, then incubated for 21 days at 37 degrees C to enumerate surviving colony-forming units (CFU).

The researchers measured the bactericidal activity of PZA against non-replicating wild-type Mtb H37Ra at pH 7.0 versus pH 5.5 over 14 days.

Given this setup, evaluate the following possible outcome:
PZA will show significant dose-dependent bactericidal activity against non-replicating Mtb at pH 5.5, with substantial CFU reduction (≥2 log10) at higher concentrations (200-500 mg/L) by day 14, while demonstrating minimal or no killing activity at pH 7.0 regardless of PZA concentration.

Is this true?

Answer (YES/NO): YES